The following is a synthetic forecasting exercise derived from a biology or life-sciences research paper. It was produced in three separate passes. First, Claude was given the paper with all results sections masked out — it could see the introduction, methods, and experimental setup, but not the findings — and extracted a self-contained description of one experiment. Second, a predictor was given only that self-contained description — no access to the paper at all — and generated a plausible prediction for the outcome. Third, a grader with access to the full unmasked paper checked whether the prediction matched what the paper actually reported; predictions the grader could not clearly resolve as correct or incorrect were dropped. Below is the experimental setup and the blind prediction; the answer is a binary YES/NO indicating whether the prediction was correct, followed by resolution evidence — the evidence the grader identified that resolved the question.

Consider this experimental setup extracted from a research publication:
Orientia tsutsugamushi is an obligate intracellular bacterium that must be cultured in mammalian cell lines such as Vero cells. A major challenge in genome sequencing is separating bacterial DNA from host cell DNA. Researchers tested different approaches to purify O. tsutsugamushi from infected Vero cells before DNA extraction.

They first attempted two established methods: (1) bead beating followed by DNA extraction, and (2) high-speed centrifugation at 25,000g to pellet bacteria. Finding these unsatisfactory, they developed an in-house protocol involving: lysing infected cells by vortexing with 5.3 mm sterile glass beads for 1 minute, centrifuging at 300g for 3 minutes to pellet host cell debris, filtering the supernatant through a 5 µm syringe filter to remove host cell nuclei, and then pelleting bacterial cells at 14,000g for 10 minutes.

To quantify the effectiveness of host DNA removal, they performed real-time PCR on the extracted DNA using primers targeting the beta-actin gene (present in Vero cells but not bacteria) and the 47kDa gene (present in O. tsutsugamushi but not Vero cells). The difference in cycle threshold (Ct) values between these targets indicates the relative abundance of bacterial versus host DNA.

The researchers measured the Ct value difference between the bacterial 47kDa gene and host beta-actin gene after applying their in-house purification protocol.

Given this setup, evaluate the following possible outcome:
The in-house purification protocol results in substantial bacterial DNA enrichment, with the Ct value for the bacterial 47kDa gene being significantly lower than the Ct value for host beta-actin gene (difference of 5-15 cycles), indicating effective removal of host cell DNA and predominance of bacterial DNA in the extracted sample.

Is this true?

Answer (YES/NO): YES